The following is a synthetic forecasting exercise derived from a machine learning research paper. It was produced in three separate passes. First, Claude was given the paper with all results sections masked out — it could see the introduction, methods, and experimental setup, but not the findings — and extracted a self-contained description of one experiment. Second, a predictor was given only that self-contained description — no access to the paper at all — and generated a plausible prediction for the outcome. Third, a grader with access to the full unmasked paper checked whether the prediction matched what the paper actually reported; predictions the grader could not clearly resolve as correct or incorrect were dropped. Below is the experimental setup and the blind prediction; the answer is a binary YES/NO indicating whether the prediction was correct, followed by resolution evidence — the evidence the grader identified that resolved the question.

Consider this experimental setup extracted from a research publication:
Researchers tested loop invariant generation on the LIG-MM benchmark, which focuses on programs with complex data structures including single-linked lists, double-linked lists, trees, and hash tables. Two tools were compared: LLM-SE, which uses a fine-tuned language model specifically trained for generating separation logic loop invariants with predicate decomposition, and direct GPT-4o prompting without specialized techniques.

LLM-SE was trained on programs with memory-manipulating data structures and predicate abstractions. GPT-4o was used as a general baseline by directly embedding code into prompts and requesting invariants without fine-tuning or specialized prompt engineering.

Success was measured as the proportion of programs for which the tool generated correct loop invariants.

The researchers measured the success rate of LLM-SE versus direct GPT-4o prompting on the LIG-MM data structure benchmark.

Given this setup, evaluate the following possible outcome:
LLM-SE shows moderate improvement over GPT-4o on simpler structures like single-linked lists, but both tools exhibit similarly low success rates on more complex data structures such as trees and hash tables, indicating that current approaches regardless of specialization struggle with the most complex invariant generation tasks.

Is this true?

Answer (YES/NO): NO